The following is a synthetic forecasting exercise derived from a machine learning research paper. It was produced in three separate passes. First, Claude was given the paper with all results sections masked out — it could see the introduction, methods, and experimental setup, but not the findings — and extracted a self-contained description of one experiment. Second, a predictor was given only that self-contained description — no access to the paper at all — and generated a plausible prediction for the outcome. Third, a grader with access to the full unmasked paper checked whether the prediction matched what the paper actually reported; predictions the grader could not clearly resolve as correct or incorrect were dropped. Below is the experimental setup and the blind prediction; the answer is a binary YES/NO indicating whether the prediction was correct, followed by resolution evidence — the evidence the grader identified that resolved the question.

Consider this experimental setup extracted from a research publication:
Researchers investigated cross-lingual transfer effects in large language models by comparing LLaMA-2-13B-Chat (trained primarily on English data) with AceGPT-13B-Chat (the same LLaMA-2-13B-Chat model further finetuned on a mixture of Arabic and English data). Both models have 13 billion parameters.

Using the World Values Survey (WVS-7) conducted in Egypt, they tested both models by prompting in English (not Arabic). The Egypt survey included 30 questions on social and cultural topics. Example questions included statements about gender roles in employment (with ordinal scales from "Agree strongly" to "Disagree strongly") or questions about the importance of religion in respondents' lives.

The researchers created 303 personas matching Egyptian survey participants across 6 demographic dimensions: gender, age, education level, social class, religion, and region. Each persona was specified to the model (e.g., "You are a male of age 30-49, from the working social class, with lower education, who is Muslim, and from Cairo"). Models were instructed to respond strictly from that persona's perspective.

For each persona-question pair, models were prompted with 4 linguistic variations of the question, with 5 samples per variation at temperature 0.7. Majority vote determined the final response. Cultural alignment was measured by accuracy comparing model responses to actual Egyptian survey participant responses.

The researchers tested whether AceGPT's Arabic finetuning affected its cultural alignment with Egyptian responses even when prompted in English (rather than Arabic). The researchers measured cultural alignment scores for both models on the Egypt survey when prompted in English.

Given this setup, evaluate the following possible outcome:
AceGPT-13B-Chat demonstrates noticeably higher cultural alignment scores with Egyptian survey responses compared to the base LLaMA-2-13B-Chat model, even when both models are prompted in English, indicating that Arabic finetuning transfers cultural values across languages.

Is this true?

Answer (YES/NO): NO